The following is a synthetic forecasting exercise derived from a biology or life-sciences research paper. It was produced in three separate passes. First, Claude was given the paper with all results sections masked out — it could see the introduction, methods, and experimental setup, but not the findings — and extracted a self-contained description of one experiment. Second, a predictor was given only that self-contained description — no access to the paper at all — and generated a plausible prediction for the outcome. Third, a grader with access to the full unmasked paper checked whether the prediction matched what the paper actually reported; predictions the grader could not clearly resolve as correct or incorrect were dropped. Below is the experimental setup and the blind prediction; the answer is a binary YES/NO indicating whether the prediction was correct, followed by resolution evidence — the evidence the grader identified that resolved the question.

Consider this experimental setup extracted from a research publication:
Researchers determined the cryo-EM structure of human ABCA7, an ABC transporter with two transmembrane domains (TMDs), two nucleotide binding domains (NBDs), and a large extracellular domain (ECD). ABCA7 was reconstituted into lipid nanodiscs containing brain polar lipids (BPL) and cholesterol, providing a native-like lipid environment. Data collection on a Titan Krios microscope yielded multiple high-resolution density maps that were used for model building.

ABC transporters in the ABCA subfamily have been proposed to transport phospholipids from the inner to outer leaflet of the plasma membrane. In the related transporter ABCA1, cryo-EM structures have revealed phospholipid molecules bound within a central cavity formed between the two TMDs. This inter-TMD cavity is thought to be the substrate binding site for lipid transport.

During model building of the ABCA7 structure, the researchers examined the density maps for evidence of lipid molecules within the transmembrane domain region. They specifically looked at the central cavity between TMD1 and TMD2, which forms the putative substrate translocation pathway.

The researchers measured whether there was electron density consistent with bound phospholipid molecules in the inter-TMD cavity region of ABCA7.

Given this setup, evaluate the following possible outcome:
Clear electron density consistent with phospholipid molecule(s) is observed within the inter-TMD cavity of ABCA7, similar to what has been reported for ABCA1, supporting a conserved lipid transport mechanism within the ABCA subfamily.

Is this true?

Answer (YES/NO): NO